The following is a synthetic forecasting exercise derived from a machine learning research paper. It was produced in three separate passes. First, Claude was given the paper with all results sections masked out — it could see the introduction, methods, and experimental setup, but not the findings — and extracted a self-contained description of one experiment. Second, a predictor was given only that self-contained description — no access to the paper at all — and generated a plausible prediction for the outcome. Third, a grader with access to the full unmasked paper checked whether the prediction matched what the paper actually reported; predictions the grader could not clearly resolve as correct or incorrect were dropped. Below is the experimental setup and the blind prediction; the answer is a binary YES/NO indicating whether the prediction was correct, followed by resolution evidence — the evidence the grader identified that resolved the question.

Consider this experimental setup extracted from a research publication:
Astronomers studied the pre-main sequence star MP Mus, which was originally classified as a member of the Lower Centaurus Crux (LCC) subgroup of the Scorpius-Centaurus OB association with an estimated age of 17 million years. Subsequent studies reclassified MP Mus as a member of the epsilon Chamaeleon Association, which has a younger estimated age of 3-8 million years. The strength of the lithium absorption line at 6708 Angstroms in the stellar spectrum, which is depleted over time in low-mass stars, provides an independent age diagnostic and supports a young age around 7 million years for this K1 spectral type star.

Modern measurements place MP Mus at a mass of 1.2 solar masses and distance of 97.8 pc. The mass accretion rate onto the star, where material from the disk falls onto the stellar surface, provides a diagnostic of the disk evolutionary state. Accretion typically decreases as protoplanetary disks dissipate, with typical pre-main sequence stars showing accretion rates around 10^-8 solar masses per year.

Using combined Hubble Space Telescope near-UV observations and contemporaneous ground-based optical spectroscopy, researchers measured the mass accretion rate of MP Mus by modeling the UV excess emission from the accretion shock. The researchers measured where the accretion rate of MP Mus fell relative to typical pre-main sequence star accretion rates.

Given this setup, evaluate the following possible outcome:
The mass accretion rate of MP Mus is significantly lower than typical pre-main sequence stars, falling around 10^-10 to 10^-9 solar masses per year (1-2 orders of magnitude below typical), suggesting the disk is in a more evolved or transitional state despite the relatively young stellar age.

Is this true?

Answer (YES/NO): YES